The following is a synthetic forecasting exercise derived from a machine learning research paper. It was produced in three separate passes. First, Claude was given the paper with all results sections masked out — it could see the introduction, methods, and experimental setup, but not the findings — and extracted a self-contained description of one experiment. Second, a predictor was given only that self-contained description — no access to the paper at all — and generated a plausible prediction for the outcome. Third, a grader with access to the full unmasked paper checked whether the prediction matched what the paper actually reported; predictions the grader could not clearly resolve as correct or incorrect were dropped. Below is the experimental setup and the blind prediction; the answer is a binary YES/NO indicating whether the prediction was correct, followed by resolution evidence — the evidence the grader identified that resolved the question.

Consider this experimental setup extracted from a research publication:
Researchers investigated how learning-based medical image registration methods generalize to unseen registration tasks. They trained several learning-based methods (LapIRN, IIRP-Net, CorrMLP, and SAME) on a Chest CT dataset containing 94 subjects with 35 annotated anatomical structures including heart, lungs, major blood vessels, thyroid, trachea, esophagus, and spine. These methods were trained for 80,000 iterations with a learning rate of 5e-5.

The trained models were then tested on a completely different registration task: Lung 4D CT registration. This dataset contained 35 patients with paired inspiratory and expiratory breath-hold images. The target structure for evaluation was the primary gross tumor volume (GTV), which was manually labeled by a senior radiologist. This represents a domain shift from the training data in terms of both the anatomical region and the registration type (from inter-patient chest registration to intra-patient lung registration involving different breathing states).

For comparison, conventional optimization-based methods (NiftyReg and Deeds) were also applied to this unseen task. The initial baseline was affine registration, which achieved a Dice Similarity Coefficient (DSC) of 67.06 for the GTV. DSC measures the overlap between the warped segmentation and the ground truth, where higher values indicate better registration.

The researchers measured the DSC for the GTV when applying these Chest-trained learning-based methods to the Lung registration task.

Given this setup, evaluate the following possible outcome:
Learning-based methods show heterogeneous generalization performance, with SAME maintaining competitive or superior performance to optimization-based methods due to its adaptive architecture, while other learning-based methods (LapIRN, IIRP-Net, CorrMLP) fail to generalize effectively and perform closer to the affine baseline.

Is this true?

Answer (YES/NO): NO